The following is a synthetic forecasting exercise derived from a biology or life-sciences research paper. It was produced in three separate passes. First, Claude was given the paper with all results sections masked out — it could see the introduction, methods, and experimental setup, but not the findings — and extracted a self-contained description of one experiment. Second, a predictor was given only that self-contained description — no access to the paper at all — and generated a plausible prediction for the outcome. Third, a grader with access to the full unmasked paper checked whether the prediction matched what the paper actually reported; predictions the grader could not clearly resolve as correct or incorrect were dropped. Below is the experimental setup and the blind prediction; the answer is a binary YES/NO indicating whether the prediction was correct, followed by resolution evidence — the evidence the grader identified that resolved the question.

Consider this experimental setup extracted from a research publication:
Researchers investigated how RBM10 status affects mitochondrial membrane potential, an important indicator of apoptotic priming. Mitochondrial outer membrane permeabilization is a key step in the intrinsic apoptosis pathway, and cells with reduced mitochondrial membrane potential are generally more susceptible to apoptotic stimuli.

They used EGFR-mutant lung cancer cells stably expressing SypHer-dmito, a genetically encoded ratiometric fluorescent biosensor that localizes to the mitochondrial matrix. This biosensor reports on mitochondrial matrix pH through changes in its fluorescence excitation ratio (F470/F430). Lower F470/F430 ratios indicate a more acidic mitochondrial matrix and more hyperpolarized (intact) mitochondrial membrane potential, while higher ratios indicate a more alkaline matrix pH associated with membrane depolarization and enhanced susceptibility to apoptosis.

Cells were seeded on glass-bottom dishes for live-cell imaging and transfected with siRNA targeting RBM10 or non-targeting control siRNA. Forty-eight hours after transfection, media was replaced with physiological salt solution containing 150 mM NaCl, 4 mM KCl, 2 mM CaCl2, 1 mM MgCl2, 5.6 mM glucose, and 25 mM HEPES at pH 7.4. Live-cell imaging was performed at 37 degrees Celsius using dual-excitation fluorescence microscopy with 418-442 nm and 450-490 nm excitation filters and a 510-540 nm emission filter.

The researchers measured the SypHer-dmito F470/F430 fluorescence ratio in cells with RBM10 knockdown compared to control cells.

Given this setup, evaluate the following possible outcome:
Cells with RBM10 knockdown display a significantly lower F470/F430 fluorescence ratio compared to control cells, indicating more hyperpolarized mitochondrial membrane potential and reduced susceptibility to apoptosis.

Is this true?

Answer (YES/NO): NO